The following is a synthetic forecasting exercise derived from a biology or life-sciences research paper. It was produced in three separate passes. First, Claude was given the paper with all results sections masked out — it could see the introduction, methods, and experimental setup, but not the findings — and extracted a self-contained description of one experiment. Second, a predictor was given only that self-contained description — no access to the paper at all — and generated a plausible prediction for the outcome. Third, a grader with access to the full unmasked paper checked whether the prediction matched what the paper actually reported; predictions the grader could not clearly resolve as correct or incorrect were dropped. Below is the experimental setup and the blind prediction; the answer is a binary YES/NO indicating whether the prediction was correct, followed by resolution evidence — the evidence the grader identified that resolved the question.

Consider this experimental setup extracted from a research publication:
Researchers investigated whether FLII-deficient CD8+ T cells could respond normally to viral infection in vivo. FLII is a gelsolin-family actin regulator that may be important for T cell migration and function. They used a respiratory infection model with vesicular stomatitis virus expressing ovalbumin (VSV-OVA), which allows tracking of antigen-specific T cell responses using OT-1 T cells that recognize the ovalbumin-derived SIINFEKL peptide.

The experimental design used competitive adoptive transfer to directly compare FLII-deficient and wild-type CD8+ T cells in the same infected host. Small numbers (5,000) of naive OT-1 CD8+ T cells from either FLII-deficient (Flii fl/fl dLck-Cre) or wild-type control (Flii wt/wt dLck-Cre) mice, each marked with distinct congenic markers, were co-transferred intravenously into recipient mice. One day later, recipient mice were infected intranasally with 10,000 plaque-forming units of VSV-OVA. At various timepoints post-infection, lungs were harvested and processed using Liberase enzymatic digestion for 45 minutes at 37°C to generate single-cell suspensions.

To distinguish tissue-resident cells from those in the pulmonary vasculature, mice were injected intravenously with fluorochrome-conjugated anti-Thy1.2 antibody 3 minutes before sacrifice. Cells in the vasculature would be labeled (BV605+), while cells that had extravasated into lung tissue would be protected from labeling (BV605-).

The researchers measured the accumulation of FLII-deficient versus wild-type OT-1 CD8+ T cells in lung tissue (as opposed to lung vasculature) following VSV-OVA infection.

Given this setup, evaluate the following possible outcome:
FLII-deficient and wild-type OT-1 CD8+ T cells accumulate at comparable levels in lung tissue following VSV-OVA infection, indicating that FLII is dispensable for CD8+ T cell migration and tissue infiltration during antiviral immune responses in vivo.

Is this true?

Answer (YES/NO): NO